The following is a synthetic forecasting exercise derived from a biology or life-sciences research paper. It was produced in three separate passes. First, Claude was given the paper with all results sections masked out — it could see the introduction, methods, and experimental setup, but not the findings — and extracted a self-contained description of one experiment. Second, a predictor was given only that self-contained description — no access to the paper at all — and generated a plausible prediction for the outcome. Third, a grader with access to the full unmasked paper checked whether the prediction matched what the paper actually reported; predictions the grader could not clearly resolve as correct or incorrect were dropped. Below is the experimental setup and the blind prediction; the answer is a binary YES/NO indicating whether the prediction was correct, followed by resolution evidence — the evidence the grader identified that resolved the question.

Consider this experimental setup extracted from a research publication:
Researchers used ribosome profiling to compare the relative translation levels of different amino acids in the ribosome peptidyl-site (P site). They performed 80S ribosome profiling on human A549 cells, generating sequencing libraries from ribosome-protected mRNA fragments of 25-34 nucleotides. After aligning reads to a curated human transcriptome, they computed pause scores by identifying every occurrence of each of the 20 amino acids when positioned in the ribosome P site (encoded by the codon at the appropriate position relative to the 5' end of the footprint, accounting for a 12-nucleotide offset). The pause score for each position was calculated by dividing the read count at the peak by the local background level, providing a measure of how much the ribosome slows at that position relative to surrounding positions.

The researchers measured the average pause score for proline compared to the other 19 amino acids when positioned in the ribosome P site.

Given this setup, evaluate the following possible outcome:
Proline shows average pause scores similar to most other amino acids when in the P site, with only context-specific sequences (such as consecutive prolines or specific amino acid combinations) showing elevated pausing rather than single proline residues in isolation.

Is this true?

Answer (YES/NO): NO